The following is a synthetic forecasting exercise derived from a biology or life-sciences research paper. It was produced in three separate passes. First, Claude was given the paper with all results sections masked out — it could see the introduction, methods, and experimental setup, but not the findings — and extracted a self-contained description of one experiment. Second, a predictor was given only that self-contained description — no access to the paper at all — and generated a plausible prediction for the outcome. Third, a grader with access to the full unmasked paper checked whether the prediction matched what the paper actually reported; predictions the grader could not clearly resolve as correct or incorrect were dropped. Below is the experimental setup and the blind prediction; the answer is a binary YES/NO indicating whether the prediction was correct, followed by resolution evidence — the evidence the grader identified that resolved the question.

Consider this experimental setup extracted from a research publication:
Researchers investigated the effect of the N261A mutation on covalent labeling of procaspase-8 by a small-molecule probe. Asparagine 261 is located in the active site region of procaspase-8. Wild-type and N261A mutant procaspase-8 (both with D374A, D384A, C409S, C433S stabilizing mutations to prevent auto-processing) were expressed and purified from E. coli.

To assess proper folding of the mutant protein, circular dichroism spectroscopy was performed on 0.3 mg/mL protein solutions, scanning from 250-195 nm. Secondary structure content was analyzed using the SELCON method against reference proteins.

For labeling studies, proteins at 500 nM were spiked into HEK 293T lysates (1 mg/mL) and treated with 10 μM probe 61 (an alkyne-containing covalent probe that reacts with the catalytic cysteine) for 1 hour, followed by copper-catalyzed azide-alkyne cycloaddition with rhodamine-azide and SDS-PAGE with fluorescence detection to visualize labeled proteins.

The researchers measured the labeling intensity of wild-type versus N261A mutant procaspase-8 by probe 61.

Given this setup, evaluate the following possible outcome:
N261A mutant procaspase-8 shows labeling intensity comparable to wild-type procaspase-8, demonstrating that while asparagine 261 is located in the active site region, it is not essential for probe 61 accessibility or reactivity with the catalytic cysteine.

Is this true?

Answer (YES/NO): YES